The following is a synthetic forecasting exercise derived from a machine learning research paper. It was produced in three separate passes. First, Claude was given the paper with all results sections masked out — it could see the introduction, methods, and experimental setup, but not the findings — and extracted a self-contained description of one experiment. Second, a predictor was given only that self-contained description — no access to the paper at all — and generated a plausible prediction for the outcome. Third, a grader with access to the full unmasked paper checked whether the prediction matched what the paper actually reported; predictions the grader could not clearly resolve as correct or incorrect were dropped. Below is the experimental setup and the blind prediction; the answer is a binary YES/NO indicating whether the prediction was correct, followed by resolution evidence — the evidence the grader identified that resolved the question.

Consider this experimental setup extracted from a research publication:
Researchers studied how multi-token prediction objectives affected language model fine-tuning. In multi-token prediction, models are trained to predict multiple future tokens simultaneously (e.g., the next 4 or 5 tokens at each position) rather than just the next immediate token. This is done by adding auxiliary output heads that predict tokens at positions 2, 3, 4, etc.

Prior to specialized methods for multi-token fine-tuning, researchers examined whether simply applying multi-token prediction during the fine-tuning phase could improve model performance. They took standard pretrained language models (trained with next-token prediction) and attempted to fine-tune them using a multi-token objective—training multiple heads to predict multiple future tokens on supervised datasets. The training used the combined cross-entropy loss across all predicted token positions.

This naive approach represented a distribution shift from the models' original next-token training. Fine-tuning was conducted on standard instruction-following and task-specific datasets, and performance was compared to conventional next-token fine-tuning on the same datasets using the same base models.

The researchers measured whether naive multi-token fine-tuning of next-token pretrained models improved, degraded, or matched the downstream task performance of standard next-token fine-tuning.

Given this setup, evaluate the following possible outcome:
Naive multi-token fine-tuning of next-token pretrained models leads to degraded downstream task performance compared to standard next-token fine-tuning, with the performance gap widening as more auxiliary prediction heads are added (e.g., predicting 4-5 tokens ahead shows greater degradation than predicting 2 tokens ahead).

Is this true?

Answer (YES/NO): NO